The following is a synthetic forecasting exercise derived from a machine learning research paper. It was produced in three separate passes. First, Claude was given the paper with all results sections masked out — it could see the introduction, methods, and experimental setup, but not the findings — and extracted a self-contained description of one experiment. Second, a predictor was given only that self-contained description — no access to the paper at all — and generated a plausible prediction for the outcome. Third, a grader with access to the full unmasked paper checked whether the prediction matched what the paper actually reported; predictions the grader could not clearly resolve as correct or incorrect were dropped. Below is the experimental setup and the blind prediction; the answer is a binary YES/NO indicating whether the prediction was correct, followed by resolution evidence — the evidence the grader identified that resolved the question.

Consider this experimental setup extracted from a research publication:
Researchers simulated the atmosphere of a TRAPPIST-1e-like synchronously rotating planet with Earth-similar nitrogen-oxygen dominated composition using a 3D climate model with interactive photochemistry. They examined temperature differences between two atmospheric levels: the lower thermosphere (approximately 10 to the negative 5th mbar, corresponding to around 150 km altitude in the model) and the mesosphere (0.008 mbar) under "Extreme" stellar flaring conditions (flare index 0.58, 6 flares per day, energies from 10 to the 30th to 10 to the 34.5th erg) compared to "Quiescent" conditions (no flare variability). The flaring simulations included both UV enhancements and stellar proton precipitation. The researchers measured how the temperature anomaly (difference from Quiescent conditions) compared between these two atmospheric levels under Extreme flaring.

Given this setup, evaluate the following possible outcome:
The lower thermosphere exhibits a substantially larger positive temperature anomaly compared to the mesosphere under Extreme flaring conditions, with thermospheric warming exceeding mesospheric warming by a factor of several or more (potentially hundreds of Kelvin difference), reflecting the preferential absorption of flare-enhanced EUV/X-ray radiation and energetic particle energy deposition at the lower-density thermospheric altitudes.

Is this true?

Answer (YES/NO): NO